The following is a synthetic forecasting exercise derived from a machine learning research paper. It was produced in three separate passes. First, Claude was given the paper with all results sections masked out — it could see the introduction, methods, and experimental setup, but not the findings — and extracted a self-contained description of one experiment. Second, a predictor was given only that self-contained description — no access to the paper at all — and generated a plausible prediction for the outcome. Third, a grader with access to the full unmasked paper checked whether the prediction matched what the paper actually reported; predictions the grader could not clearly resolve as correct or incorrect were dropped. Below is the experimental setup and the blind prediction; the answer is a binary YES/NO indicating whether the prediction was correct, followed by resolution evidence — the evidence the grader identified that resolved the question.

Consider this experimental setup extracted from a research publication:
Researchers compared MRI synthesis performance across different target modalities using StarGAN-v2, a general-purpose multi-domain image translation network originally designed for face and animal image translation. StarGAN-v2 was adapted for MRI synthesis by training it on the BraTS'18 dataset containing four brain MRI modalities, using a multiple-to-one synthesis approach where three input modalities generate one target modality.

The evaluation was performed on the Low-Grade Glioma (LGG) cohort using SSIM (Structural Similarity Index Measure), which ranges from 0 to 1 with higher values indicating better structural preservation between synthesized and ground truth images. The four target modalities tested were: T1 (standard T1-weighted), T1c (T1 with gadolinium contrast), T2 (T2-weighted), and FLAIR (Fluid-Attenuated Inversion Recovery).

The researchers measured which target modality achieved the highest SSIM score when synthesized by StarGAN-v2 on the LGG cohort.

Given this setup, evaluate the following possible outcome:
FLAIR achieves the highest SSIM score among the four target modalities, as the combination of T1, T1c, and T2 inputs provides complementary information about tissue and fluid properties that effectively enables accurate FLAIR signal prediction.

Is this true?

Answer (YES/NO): NO